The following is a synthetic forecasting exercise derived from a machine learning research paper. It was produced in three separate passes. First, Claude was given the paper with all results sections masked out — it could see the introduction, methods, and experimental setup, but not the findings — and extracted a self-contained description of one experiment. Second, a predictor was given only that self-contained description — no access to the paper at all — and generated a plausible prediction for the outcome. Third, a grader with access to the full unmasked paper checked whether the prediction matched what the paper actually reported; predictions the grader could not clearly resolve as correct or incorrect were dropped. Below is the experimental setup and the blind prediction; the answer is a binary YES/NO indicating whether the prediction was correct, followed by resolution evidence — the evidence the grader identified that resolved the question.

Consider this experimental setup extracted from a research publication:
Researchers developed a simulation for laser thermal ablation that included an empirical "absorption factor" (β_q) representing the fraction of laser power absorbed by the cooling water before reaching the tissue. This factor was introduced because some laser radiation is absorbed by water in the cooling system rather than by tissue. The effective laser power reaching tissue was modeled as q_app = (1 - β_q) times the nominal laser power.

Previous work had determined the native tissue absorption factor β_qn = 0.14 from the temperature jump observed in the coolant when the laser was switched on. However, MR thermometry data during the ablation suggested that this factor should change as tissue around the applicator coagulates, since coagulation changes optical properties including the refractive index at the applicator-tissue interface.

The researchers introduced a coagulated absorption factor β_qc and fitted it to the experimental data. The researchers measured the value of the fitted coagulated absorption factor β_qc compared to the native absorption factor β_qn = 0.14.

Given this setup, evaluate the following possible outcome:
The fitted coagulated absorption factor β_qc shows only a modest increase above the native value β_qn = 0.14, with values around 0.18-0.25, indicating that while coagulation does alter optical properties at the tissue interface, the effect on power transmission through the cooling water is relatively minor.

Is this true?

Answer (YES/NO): NO